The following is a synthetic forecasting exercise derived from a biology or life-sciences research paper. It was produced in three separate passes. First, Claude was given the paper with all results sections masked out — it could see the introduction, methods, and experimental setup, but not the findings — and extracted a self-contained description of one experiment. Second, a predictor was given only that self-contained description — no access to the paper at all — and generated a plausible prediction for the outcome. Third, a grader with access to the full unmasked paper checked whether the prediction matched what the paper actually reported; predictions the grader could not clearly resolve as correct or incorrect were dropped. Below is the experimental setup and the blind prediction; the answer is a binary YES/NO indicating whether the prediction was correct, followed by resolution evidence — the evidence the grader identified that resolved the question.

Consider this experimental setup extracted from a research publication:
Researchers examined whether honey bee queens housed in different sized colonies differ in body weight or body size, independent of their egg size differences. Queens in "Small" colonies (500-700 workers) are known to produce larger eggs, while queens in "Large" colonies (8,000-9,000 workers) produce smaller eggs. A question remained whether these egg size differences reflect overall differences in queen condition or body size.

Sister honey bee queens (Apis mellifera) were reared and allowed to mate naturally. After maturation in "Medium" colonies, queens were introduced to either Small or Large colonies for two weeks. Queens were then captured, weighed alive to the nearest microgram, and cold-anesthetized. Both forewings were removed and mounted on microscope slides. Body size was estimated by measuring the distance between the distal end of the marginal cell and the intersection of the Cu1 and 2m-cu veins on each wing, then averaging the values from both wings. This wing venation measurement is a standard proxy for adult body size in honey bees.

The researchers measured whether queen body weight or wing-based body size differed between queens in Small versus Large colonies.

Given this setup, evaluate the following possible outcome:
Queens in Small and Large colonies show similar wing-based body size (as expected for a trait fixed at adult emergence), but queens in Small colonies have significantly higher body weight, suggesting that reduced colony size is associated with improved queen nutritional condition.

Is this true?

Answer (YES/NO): NO